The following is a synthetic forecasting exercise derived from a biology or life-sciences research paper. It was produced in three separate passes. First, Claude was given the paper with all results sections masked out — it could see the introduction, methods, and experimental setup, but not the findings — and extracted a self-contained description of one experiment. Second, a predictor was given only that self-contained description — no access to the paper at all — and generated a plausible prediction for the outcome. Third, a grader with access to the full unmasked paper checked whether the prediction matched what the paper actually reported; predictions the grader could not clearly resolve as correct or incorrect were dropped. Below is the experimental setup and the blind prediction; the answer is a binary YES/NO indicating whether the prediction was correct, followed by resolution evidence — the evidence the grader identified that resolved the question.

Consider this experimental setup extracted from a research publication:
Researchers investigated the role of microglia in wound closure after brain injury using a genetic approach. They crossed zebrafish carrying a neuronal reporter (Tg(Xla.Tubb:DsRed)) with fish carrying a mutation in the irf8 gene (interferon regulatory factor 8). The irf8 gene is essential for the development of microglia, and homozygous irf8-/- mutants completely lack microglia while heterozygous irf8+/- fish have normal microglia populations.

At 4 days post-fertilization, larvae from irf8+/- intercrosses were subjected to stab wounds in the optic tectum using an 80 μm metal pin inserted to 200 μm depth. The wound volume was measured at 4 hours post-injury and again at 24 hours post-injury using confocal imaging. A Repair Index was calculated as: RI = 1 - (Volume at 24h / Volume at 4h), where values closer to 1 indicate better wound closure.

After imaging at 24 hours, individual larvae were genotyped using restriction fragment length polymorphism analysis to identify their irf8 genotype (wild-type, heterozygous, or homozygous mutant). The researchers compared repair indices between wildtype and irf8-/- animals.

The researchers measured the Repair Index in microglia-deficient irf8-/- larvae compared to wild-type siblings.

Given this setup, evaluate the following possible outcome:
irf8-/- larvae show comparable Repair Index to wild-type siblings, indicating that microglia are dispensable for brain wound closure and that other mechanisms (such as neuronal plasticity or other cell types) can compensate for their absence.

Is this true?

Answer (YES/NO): NO